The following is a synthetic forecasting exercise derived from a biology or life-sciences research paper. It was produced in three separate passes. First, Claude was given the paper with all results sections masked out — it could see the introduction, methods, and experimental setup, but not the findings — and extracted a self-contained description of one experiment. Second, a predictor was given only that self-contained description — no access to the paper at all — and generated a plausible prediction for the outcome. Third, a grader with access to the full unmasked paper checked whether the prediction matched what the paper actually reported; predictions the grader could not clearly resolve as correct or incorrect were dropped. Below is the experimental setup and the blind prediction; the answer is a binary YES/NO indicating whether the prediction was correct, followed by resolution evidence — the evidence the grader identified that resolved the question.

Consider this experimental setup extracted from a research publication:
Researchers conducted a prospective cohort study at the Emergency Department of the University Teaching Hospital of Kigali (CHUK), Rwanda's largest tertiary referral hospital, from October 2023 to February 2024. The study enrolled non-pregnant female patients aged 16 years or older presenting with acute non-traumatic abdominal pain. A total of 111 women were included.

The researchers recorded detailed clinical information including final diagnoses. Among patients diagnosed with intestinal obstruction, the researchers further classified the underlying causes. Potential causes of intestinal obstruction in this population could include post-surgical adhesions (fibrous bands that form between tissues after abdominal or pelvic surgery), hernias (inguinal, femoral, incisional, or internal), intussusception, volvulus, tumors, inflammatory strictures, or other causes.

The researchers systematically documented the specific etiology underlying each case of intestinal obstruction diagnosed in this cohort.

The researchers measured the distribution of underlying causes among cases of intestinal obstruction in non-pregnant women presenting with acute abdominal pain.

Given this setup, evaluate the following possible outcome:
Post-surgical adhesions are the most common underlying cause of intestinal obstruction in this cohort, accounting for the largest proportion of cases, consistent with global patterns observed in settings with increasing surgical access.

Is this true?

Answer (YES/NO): YES